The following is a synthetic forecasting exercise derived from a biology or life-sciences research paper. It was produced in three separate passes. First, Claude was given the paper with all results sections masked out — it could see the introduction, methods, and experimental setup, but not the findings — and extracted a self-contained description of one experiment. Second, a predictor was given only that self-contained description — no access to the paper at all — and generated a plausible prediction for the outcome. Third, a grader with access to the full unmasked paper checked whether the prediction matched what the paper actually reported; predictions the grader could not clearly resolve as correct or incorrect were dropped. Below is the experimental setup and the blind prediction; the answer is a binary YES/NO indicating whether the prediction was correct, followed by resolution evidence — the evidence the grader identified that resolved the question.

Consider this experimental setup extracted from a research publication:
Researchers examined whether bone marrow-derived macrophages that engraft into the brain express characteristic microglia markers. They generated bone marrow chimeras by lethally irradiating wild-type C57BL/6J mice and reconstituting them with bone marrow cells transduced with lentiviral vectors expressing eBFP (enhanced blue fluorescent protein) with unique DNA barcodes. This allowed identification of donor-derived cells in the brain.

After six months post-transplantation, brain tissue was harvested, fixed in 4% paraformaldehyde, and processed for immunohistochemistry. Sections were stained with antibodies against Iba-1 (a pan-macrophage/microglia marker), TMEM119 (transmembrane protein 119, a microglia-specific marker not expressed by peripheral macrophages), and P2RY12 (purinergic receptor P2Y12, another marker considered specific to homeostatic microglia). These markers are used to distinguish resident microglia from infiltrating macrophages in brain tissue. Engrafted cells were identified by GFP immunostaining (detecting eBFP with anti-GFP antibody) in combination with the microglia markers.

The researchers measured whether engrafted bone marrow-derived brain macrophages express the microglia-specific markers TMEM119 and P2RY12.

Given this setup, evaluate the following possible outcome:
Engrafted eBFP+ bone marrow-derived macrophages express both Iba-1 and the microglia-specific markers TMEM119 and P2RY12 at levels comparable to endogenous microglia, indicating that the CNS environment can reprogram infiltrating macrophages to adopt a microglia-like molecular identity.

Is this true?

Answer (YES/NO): NO